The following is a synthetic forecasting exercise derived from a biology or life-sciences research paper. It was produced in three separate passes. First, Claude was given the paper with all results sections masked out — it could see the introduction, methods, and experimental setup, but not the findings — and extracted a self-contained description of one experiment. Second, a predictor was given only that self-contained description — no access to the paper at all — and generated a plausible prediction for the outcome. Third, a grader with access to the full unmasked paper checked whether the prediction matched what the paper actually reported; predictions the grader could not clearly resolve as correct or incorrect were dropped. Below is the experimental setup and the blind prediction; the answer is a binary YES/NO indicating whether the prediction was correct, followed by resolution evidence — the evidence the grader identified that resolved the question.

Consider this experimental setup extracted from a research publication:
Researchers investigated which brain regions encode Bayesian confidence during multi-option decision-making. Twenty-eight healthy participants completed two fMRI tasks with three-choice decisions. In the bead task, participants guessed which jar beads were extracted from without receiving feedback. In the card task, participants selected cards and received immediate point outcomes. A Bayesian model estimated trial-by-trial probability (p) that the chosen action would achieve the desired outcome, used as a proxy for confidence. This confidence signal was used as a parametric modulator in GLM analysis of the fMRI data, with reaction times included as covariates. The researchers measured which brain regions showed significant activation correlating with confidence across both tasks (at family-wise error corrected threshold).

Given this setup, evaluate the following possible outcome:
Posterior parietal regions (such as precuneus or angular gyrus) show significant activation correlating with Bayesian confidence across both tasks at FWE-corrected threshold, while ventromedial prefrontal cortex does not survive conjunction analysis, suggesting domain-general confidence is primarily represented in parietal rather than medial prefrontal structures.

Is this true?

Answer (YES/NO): NO